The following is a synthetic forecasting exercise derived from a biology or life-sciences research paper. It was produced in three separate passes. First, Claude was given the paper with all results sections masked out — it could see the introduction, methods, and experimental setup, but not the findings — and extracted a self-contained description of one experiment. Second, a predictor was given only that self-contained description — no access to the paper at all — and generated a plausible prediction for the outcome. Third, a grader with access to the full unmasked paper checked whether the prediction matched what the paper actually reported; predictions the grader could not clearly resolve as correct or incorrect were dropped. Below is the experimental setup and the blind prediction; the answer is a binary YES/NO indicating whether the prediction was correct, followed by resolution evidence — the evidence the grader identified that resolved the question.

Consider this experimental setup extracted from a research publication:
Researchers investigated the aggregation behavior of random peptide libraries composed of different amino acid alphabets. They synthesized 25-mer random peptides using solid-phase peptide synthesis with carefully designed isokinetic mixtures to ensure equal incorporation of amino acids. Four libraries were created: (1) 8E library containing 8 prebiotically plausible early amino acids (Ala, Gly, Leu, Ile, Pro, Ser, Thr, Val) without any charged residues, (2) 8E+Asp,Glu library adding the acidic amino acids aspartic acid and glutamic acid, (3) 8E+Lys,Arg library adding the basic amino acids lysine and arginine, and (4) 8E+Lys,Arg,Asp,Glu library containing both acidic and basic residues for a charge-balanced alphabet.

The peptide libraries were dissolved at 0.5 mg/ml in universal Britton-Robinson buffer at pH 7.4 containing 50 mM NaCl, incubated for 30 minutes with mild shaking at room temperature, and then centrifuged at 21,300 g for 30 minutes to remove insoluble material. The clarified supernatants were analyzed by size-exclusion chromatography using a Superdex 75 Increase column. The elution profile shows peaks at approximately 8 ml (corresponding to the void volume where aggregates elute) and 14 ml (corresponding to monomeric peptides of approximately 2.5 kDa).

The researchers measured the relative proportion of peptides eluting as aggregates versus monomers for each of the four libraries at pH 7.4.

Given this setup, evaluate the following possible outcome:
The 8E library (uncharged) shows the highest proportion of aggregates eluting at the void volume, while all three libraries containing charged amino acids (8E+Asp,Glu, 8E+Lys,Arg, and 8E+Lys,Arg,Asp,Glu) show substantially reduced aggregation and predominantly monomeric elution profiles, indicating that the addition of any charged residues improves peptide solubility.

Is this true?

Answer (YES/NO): NO